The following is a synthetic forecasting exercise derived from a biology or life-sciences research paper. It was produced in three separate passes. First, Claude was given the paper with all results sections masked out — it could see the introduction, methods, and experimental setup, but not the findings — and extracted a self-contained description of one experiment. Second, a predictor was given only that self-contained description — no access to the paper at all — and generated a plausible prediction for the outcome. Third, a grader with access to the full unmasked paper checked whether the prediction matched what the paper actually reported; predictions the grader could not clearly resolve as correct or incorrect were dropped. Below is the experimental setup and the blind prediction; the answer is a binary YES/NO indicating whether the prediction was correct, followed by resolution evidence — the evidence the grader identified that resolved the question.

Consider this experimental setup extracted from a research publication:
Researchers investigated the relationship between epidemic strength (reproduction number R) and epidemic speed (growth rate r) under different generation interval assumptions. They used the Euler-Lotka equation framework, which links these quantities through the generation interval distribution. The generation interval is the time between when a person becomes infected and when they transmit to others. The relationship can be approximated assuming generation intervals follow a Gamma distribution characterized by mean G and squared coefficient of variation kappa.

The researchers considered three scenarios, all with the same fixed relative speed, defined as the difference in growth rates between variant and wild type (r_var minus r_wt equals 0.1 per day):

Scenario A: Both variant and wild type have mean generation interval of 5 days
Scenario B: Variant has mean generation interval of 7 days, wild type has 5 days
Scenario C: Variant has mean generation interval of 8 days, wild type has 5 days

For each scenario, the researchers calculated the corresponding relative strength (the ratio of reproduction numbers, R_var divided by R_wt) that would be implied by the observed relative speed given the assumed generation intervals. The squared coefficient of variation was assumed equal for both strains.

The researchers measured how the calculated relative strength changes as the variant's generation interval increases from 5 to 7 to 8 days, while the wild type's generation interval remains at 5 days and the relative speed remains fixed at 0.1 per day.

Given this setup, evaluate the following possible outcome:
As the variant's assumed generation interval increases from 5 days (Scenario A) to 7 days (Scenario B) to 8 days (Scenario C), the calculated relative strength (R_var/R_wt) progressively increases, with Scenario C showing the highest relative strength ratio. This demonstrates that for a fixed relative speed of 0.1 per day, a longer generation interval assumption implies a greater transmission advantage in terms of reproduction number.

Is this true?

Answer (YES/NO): YES